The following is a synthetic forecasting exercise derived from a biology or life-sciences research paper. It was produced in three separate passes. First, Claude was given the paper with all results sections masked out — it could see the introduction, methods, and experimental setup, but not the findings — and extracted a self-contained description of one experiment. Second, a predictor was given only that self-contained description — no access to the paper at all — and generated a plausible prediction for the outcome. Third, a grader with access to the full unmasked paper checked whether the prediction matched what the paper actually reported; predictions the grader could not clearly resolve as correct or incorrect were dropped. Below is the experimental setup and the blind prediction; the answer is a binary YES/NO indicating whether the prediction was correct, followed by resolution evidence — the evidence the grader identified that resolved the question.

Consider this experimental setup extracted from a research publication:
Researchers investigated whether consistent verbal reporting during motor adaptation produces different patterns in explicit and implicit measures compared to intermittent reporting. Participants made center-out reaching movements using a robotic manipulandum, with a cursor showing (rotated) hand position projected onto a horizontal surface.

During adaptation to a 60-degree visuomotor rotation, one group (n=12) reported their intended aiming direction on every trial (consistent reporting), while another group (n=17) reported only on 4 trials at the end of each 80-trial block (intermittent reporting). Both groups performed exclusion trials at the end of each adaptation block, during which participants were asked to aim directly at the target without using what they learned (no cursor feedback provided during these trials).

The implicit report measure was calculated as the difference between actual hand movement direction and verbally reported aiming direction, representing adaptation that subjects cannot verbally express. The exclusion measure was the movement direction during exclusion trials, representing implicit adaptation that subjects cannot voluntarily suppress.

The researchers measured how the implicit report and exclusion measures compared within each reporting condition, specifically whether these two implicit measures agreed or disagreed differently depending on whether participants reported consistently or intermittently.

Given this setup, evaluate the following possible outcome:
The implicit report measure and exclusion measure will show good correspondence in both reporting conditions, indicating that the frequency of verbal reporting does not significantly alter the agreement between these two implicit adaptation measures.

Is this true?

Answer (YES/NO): NO